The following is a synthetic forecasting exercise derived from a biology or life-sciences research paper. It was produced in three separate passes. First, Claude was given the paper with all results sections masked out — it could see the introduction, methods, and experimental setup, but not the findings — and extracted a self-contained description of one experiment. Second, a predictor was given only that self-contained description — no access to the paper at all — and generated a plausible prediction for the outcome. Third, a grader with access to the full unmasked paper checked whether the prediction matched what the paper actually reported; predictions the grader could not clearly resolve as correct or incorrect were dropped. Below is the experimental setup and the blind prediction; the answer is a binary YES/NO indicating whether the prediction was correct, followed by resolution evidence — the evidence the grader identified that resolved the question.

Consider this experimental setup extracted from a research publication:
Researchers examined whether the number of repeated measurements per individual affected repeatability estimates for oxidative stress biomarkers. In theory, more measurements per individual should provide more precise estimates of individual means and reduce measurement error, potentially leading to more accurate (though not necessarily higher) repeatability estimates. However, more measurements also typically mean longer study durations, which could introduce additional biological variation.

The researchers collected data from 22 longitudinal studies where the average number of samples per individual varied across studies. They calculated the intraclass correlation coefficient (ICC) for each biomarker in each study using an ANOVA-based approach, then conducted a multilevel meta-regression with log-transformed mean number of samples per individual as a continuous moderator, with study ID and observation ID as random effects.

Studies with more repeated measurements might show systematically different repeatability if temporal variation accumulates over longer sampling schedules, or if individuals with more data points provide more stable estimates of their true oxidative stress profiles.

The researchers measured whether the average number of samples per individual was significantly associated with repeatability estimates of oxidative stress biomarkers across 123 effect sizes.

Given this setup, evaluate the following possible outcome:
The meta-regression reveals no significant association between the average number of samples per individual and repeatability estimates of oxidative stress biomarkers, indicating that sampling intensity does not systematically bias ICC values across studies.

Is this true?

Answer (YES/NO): NO